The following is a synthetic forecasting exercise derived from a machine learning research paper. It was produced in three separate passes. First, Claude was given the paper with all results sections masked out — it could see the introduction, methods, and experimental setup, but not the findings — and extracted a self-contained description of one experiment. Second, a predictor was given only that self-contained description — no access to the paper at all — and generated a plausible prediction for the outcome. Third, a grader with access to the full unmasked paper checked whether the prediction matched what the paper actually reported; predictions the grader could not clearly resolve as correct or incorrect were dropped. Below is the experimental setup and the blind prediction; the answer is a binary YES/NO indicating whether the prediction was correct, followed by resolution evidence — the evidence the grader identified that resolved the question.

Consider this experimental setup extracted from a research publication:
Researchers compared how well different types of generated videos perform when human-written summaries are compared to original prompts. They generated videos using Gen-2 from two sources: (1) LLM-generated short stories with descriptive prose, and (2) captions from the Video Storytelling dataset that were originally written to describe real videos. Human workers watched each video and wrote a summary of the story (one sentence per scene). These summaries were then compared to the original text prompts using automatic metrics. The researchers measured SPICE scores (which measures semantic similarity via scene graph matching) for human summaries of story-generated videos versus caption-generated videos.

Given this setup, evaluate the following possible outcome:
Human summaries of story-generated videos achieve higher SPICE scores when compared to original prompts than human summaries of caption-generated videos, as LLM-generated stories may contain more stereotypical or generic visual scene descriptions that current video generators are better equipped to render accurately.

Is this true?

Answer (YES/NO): NO